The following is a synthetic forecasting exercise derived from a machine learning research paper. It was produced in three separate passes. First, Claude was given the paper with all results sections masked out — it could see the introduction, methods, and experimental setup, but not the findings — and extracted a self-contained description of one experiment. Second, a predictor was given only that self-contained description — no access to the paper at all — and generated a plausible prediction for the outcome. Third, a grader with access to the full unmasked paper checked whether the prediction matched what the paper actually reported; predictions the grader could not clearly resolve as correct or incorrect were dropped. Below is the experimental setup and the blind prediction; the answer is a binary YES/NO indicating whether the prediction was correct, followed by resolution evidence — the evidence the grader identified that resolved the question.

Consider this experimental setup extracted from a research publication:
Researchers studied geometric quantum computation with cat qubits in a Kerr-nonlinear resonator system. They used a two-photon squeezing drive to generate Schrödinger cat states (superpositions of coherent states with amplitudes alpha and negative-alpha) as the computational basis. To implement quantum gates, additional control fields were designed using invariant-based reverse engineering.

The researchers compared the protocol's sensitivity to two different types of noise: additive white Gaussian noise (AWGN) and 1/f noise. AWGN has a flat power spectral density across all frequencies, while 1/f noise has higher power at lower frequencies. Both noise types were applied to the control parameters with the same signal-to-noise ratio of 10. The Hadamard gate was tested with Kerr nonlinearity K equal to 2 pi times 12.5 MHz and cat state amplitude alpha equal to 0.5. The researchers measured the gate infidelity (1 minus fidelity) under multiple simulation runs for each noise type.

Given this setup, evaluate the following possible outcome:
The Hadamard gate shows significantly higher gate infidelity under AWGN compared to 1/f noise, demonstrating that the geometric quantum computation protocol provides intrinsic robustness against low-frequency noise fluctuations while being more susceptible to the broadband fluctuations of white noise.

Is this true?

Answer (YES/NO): NO